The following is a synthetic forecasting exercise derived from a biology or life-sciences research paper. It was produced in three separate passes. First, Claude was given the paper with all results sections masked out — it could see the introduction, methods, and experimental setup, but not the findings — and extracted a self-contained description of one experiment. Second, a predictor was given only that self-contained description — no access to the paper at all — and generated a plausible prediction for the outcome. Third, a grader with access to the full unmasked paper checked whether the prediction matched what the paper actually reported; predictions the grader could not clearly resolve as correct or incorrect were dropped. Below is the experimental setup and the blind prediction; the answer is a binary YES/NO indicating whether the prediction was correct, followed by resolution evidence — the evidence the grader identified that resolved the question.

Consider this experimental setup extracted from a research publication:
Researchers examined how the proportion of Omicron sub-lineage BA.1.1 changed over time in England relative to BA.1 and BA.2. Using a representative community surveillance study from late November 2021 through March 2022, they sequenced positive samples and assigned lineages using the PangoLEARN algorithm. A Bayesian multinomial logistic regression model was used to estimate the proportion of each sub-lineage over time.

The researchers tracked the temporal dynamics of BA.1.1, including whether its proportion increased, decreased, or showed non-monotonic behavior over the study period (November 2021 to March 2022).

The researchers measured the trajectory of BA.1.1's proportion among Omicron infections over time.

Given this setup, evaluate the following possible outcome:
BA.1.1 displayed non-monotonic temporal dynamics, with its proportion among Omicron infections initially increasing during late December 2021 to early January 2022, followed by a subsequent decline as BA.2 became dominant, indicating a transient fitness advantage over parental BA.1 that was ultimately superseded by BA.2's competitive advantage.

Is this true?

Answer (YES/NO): NO